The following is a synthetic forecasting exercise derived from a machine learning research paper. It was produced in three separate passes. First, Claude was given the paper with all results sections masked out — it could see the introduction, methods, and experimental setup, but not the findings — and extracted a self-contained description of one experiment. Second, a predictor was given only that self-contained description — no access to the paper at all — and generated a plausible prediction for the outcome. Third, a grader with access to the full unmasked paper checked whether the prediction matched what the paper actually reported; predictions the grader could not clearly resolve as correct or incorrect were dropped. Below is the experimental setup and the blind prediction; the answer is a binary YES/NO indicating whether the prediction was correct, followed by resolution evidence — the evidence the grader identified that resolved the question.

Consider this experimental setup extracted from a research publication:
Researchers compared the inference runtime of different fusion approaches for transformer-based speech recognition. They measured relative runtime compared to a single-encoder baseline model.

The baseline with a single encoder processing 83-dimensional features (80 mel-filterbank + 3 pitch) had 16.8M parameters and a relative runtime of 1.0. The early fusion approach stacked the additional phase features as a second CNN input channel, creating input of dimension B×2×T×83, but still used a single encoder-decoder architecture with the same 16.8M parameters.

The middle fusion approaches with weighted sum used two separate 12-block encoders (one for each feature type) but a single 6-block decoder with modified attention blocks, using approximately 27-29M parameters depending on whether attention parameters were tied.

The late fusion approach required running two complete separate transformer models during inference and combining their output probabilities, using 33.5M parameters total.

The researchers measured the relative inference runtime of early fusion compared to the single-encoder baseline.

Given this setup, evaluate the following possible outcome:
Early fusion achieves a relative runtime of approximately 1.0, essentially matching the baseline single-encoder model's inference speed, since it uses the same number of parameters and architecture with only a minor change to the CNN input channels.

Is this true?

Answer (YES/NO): YES